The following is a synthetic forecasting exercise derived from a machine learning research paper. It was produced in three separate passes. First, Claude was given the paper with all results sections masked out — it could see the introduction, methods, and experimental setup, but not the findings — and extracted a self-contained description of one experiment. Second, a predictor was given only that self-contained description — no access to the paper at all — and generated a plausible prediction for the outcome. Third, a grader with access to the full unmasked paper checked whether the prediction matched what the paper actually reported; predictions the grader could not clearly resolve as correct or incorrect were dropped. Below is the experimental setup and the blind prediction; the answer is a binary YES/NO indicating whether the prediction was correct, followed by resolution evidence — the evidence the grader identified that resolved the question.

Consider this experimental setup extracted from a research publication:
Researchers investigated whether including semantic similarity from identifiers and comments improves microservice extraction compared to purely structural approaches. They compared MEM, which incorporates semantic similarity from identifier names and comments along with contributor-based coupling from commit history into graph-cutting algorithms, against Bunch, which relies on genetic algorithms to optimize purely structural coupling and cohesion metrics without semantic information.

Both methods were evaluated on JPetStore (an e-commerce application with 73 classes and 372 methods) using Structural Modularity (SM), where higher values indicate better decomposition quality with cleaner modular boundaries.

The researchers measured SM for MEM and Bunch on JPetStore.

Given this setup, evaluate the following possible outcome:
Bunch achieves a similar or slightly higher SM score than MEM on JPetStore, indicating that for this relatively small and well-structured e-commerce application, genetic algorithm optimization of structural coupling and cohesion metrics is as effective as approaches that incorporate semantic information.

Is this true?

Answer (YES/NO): NO